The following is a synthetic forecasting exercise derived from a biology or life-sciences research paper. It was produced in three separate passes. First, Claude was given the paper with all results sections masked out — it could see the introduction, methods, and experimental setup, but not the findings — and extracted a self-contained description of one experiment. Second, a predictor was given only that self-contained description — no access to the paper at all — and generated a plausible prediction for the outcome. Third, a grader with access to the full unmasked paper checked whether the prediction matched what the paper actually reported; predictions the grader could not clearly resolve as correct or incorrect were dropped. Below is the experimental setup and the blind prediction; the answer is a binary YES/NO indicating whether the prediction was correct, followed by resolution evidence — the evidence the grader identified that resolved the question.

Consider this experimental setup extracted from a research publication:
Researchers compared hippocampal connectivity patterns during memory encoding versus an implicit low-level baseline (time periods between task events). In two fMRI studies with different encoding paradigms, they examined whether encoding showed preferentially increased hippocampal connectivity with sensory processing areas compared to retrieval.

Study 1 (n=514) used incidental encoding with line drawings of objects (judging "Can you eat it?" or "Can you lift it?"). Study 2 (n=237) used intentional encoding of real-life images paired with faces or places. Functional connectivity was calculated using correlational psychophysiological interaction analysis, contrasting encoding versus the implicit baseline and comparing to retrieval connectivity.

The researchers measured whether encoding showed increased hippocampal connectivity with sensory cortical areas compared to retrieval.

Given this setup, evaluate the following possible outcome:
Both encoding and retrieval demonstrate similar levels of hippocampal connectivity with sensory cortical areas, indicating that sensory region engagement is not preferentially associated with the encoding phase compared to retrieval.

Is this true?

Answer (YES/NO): NO